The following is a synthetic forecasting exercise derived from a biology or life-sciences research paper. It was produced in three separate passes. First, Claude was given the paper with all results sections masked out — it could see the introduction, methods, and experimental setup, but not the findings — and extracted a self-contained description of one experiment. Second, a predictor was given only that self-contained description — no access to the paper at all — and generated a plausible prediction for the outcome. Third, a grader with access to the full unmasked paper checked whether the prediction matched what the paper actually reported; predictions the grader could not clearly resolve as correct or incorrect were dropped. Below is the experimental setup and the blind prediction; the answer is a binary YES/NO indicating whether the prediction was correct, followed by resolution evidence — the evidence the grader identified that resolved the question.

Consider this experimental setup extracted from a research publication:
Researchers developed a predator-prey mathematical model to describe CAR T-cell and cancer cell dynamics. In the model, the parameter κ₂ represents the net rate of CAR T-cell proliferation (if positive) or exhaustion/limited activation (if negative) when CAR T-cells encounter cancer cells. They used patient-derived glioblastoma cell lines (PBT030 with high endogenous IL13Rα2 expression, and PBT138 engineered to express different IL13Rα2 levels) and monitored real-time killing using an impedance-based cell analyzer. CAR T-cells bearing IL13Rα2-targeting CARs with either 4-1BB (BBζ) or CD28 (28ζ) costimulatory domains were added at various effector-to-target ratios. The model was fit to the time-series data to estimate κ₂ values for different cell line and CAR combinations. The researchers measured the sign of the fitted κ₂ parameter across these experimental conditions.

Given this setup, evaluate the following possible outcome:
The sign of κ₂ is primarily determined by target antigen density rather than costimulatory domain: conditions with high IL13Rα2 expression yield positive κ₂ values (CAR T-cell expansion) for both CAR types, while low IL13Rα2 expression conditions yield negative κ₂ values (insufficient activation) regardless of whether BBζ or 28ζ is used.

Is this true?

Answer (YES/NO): NO